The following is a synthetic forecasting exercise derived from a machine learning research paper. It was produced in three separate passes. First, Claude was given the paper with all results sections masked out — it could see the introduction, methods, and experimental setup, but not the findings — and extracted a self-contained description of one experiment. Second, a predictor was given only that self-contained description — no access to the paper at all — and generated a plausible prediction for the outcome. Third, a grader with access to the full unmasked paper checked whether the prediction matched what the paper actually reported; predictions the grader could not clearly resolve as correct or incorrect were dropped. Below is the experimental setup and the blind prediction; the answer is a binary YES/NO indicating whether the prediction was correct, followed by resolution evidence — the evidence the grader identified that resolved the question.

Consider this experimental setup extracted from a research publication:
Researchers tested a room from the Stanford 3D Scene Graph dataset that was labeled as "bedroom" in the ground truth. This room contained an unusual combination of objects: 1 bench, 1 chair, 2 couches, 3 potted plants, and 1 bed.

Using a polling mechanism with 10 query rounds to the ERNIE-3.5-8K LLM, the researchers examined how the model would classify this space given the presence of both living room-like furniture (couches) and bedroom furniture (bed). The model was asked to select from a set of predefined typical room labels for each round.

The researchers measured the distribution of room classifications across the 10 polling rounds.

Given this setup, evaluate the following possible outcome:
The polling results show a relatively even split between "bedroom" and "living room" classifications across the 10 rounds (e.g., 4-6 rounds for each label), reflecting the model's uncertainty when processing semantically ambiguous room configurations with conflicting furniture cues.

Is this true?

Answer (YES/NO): YES